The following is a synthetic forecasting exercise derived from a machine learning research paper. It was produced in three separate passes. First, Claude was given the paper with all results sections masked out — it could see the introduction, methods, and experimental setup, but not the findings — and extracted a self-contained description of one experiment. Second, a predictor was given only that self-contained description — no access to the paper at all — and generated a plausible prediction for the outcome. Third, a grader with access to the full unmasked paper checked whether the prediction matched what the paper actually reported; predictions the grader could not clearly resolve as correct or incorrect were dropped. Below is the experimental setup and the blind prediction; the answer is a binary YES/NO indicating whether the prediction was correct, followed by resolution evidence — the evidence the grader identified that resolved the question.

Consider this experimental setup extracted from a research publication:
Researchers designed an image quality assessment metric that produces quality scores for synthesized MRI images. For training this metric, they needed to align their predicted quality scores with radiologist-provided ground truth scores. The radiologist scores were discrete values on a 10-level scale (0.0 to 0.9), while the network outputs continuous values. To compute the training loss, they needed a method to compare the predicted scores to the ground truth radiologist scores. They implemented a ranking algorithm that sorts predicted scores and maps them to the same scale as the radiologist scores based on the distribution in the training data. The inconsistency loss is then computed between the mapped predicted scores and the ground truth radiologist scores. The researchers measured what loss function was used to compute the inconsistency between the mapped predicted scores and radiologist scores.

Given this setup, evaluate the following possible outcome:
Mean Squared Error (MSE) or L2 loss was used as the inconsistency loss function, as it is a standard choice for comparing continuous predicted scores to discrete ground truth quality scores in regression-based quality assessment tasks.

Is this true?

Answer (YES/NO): NO